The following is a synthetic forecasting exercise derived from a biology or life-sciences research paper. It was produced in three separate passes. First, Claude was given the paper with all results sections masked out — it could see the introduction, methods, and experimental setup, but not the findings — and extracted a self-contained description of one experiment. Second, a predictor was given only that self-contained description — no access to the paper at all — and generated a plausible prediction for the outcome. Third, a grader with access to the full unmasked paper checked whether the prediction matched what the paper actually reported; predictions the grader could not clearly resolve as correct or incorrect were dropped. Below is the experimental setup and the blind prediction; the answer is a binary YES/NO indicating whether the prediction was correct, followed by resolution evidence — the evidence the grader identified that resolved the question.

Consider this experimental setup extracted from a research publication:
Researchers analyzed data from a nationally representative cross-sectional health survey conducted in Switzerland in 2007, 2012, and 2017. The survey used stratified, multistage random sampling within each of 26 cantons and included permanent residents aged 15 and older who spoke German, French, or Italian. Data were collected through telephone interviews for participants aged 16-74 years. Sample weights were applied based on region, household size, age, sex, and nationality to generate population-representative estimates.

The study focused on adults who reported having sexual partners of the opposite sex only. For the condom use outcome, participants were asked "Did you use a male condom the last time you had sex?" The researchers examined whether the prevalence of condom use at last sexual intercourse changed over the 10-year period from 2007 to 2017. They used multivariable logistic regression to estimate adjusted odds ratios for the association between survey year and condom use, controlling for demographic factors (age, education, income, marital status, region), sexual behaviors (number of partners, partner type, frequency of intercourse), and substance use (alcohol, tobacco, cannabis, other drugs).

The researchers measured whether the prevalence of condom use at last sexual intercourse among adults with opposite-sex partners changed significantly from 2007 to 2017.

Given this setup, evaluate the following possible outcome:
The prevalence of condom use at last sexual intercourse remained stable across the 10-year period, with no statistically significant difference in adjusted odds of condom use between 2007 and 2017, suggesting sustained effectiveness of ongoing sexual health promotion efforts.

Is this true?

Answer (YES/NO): NO